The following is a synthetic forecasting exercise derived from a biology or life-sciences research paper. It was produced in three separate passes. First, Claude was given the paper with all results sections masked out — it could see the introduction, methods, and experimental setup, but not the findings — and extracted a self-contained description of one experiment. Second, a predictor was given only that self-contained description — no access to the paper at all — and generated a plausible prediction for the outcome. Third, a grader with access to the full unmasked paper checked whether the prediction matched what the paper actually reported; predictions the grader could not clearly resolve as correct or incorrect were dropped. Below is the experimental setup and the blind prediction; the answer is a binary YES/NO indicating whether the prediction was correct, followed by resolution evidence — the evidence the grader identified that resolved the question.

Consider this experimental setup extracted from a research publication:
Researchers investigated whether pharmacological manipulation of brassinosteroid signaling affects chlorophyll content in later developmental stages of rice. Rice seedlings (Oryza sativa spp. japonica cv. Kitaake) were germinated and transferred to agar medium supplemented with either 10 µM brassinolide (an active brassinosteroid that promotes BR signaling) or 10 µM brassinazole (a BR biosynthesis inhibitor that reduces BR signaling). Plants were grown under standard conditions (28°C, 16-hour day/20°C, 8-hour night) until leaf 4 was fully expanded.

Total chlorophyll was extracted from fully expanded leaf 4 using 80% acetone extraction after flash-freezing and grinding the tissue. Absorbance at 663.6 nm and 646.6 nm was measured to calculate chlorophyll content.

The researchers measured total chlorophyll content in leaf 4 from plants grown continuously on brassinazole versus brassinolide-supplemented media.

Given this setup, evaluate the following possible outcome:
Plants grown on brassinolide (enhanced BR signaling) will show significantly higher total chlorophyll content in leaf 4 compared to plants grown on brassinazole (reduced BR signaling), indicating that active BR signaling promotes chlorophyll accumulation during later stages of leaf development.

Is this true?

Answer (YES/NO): NO